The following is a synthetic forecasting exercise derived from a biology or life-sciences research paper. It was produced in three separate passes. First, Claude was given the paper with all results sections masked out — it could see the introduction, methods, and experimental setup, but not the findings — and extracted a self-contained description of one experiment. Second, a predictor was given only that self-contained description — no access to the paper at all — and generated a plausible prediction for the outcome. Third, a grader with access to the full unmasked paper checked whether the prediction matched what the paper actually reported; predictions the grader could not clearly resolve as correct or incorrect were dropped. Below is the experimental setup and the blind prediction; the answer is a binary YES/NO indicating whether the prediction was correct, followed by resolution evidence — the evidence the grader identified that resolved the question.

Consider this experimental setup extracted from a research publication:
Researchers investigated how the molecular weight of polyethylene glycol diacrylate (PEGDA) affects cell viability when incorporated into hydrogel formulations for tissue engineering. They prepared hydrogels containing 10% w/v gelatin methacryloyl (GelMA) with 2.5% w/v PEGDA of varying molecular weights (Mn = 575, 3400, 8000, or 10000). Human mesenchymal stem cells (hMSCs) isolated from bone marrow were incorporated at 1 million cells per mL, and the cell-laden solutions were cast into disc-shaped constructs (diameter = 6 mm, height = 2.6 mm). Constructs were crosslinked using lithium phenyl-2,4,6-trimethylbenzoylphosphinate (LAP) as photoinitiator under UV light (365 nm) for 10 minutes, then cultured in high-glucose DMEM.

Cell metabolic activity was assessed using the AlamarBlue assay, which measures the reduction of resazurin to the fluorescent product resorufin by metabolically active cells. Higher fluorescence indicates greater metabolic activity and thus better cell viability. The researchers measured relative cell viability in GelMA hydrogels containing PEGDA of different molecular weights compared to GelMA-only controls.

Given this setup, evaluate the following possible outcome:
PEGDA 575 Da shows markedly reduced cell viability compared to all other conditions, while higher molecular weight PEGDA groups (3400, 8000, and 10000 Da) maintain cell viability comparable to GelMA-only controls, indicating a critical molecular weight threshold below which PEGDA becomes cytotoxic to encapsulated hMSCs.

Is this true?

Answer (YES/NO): NO